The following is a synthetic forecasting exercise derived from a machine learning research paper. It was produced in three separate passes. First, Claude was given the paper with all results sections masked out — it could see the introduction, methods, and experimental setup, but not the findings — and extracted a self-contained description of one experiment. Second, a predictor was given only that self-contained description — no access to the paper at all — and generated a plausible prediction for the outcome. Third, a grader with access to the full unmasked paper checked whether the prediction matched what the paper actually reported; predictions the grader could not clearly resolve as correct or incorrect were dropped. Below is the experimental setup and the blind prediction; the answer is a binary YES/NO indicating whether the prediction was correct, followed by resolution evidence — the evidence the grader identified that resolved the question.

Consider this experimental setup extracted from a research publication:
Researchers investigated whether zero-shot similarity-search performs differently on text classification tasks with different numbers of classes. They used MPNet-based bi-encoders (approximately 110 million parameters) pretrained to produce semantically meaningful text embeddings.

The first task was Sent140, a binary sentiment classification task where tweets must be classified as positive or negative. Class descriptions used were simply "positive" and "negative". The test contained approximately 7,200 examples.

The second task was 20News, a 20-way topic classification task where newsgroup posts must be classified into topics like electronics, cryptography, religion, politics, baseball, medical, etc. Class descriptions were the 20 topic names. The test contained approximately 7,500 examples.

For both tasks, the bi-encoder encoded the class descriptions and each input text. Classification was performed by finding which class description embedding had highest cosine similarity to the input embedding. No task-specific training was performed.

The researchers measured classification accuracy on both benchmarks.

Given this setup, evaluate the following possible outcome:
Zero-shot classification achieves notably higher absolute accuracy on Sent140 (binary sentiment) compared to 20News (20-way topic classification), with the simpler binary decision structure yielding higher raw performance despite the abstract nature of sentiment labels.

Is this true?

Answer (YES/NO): NO